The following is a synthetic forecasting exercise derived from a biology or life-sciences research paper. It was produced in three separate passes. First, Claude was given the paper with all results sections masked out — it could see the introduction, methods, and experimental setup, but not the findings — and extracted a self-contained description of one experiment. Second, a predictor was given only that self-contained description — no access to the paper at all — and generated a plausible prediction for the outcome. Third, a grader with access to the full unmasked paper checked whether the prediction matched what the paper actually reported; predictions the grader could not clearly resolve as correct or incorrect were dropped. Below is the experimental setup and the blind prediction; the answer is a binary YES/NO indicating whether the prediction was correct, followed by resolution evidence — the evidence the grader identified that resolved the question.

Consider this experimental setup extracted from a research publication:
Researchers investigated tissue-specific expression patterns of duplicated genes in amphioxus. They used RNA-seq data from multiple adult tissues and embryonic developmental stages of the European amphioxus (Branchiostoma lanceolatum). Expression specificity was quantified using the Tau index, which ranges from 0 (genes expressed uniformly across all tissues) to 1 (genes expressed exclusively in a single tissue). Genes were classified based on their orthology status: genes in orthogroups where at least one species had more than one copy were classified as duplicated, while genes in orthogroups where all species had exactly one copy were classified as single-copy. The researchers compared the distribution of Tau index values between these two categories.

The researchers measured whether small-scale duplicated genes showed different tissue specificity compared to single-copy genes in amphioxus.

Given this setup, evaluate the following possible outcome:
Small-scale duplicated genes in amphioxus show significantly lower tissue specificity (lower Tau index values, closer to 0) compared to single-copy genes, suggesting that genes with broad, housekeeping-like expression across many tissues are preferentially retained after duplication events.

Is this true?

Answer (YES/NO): NO